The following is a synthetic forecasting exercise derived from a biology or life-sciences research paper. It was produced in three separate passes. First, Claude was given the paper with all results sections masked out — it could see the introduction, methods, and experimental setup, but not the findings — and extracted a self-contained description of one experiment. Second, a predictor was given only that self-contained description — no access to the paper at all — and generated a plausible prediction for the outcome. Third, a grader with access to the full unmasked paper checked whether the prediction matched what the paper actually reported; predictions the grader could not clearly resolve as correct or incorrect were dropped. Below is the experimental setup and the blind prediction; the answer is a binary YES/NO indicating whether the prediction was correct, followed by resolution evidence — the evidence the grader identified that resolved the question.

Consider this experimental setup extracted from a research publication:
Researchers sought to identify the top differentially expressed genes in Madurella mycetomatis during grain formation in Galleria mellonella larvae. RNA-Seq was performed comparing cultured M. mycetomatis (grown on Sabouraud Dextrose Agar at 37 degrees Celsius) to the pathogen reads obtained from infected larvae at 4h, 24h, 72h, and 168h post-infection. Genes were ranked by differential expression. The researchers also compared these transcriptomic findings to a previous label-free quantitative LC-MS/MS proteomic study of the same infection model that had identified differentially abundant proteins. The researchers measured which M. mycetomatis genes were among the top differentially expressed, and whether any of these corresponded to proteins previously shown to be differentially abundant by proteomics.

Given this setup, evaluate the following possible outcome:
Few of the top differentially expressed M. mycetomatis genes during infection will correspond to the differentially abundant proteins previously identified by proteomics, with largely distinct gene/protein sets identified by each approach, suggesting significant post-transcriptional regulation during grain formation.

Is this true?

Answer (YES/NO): NO